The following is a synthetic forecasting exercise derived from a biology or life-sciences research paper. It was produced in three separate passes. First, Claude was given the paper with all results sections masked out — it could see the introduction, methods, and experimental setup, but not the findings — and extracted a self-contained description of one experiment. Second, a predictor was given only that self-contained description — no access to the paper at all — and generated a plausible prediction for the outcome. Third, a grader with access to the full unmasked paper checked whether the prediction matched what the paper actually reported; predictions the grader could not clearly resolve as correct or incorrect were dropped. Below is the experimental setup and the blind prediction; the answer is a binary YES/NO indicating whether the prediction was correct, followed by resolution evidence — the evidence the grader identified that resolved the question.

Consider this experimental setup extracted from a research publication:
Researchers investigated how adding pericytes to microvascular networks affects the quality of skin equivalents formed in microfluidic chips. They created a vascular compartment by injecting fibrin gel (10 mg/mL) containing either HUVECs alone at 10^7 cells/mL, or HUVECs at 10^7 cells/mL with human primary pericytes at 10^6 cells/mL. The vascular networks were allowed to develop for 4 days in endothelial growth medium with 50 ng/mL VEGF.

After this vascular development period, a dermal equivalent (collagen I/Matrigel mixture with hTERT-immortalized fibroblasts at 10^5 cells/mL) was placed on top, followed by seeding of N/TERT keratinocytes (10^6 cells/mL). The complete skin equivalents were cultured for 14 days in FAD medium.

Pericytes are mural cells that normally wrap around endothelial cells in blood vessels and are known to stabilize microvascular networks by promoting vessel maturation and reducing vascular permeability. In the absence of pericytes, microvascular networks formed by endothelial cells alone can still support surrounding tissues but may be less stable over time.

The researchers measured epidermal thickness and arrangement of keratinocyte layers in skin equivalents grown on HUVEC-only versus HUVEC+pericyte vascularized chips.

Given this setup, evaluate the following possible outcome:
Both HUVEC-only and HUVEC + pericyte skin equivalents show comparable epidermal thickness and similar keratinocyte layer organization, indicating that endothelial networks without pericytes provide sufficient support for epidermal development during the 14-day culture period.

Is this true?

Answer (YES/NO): YES